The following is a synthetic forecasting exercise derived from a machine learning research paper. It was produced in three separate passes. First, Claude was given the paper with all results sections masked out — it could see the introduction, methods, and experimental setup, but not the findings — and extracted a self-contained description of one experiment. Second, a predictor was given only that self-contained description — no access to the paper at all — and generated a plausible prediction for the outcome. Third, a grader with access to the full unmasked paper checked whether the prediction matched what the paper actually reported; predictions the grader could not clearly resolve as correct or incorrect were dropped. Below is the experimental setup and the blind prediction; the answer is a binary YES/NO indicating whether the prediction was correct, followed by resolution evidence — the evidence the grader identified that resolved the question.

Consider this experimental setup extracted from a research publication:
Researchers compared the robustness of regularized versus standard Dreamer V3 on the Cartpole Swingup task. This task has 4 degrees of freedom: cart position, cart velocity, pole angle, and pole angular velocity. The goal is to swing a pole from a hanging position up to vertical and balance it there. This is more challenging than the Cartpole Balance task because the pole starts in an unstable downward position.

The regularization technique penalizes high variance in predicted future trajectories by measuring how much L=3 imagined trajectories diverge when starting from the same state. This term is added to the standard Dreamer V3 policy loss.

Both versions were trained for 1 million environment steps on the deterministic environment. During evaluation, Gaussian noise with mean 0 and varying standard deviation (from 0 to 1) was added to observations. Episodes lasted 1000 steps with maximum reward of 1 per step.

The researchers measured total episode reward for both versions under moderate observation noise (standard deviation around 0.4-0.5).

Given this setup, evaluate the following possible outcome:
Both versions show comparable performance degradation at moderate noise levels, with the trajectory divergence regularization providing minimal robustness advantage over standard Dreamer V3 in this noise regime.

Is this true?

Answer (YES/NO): NO